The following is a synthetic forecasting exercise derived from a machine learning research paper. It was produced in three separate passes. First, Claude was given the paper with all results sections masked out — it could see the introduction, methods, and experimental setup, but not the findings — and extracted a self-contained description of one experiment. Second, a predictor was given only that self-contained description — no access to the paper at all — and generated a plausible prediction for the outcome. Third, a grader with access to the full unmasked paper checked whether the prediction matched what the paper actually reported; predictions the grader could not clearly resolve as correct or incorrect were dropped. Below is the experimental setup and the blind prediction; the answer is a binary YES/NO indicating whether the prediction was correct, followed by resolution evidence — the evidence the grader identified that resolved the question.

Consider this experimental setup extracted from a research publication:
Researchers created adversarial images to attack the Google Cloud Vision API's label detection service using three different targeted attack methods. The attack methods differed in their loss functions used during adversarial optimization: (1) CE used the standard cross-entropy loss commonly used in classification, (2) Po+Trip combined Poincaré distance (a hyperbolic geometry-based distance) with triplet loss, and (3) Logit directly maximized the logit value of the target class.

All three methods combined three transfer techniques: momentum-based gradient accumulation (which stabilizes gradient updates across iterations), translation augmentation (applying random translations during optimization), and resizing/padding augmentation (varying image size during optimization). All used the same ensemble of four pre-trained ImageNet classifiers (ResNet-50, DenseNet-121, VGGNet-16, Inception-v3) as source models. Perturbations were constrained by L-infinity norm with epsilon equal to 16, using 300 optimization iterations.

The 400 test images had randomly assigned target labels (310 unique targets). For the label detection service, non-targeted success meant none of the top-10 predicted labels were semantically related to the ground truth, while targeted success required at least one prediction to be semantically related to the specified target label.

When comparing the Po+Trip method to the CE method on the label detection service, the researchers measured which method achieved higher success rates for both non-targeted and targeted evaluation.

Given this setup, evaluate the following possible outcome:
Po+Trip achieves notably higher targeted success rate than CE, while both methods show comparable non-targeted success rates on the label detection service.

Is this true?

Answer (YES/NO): NO